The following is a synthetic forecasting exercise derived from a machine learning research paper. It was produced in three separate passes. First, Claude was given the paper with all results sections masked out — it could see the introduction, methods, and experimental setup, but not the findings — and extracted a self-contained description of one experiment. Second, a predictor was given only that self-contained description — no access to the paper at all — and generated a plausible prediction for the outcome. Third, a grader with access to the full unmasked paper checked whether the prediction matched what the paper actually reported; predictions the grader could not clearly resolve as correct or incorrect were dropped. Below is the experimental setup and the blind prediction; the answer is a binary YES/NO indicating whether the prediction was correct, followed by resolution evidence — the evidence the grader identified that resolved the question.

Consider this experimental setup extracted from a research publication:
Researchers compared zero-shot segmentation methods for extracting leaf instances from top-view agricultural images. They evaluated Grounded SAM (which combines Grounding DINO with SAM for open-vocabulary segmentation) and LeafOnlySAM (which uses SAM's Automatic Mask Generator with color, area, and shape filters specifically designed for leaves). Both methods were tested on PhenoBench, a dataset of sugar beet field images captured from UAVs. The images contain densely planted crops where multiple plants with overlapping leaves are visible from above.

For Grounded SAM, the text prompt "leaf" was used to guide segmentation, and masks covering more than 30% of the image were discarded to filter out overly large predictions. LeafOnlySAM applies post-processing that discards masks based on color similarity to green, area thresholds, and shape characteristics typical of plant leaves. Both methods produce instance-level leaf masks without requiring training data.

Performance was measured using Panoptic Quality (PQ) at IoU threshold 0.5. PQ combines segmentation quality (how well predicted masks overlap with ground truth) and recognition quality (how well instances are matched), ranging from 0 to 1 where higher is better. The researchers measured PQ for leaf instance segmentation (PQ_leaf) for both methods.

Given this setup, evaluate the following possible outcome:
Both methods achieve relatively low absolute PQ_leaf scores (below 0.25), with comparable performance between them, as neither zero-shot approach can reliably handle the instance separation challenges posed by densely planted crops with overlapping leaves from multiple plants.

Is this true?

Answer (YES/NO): NO